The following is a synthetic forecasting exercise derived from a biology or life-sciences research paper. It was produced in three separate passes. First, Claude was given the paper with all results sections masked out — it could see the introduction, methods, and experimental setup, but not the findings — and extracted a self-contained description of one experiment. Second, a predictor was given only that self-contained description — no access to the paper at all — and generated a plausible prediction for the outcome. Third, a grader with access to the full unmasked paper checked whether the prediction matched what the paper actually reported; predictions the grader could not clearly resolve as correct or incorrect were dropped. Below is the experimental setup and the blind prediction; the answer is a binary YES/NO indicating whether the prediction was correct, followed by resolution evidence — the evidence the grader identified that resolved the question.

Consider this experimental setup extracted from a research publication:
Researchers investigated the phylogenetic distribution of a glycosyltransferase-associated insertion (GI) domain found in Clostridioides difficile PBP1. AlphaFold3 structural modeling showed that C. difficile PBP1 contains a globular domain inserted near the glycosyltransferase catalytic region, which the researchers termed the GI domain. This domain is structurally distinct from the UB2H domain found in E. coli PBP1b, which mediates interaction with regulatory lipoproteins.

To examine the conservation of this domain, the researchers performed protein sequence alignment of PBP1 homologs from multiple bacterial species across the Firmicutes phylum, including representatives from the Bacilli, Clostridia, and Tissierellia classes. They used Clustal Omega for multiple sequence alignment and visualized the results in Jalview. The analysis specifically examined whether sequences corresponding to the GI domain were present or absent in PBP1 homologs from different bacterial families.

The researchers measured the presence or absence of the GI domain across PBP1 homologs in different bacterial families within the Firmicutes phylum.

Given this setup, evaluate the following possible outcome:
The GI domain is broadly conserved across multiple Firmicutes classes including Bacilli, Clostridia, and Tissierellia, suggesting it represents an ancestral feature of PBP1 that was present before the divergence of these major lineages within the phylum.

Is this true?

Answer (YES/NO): NO